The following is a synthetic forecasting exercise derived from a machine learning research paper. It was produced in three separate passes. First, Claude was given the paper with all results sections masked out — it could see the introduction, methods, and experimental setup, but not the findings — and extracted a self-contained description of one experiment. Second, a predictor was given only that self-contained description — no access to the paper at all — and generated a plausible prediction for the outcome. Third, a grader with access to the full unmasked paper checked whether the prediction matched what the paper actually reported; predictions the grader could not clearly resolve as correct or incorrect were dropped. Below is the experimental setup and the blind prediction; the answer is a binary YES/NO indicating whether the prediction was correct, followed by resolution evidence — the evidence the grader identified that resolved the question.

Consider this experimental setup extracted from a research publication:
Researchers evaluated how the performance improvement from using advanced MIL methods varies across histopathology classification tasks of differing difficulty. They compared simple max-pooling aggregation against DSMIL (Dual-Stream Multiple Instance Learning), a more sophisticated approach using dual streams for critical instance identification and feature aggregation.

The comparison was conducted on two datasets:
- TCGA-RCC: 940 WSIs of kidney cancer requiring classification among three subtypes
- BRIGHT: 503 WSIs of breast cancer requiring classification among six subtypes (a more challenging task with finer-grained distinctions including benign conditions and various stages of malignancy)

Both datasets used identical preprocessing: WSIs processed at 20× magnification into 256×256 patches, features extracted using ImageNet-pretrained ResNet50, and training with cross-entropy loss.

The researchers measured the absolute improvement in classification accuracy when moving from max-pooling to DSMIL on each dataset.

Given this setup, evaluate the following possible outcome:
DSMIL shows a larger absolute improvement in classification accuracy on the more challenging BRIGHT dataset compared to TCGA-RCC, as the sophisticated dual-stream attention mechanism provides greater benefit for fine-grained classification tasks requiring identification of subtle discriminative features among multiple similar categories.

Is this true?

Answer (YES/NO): YES